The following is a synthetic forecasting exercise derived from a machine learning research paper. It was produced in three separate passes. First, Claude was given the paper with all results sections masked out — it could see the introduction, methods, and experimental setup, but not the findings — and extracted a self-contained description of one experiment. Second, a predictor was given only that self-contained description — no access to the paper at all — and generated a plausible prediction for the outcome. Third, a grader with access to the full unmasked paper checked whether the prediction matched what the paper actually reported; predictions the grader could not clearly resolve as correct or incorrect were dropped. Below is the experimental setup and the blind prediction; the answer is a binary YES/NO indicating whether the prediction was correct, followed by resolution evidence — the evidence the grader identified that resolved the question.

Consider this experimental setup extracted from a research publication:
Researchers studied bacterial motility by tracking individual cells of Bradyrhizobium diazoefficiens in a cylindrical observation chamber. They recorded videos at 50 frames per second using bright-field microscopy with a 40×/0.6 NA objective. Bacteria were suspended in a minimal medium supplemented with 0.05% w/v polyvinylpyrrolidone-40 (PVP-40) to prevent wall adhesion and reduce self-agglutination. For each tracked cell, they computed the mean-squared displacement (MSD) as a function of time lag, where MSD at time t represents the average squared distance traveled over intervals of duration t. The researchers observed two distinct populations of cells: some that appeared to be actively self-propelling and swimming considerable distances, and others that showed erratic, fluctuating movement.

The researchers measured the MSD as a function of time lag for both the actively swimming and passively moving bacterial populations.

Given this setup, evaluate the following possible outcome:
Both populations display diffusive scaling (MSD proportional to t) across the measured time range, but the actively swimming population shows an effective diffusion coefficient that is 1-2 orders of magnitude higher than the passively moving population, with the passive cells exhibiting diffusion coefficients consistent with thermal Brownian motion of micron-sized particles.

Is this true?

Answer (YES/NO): NO